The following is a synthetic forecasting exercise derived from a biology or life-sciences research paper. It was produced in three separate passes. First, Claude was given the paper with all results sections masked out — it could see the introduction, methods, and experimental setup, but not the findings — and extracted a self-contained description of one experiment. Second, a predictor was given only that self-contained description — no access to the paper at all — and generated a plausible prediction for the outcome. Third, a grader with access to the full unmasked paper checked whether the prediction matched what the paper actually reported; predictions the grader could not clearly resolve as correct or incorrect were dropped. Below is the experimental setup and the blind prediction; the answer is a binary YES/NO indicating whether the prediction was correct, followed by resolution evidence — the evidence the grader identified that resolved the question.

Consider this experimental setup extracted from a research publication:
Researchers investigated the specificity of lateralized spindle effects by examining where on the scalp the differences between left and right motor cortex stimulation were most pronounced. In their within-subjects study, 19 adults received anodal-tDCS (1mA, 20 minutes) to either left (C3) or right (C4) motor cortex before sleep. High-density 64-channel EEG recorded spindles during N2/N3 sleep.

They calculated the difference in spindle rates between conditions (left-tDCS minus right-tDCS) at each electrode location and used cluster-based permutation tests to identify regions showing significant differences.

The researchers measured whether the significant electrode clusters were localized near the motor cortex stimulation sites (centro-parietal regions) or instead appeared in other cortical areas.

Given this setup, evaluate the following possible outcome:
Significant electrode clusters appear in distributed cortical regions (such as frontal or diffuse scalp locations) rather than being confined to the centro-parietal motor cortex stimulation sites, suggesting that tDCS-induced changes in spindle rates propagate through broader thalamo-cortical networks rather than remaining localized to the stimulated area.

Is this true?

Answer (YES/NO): NO